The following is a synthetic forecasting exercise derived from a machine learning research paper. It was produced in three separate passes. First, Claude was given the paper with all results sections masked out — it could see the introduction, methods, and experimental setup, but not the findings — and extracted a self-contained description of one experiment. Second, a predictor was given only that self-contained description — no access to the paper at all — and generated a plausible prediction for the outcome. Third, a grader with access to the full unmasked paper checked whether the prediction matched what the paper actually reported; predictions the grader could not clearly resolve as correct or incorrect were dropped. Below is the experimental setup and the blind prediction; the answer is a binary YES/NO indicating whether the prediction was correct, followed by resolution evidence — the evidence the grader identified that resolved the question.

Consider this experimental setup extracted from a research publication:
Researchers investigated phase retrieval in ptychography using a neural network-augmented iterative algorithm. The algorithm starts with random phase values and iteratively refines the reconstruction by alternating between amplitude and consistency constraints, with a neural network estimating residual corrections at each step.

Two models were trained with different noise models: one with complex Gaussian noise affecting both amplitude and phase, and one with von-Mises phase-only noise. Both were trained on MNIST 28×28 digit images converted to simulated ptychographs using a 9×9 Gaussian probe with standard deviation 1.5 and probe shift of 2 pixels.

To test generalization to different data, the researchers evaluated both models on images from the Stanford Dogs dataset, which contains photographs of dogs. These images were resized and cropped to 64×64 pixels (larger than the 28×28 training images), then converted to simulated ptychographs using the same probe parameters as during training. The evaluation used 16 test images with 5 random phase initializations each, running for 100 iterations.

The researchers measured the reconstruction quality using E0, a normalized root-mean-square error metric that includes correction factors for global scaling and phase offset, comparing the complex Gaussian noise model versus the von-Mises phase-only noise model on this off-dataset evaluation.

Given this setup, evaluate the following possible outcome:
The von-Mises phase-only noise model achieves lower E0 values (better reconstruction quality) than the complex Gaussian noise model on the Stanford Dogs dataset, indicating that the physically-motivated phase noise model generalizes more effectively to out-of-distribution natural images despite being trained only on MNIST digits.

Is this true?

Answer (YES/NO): YES